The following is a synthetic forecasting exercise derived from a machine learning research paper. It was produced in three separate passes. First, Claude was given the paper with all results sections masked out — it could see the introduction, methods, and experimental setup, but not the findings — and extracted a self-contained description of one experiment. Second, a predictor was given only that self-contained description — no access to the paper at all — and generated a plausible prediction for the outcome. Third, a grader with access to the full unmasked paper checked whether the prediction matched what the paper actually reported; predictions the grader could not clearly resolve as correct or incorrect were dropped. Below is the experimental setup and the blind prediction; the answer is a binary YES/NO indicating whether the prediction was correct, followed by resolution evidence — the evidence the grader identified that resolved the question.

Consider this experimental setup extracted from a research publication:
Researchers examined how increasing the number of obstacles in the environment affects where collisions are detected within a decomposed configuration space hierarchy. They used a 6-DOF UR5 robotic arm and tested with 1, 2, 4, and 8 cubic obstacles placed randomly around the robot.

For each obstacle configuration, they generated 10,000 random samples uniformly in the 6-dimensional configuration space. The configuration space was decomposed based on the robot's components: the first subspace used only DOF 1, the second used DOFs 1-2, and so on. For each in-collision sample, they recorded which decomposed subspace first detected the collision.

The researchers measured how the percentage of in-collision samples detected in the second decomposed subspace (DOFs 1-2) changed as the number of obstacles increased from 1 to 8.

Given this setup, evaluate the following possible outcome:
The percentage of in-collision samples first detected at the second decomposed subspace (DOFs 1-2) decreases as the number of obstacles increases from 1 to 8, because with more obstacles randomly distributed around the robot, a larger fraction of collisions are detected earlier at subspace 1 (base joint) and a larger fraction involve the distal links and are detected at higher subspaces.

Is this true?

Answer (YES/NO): NO